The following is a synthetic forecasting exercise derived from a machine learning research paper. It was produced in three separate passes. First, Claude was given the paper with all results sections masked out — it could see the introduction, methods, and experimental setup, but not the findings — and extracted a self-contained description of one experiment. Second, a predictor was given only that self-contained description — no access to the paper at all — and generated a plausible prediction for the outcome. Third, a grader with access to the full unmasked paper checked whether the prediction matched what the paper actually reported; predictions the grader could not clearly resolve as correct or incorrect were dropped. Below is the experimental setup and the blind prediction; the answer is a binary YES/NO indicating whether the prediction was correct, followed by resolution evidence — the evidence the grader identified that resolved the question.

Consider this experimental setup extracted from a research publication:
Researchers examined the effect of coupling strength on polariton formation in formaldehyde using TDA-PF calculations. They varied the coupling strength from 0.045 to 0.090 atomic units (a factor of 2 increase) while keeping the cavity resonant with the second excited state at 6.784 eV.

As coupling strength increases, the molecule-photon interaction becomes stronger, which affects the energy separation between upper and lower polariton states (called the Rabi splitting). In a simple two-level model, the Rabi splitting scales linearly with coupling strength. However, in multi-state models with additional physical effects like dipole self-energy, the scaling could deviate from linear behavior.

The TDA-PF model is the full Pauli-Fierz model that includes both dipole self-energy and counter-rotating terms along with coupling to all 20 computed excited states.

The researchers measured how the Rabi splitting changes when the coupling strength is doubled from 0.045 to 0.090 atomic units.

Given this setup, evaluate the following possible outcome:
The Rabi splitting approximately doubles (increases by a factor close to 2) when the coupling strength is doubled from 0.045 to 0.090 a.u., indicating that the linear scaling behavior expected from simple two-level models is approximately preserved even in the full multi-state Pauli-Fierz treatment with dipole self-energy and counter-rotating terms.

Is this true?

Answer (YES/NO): YES